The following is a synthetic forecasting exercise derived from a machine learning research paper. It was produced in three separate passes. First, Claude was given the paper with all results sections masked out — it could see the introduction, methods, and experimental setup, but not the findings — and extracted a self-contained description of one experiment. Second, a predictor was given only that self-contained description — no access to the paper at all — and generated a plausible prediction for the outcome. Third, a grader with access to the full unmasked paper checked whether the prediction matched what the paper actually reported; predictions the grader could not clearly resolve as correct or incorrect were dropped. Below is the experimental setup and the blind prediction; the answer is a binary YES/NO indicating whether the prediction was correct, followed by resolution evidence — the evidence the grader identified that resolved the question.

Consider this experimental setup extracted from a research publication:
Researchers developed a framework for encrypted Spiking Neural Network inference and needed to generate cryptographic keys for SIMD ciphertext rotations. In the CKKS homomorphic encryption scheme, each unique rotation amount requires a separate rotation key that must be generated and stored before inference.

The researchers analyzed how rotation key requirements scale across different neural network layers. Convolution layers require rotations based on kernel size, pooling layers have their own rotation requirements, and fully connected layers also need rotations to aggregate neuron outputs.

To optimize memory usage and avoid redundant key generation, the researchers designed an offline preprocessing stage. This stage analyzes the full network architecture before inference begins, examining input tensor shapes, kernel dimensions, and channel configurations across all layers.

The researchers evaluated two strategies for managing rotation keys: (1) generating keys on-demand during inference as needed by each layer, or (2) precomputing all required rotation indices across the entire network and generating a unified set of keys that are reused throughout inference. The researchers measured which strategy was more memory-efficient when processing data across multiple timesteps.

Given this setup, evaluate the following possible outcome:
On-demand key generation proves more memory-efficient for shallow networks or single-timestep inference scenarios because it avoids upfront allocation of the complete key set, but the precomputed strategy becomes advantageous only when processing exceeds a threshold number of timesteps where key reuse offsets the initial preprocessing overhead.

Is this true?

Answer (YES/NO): NO